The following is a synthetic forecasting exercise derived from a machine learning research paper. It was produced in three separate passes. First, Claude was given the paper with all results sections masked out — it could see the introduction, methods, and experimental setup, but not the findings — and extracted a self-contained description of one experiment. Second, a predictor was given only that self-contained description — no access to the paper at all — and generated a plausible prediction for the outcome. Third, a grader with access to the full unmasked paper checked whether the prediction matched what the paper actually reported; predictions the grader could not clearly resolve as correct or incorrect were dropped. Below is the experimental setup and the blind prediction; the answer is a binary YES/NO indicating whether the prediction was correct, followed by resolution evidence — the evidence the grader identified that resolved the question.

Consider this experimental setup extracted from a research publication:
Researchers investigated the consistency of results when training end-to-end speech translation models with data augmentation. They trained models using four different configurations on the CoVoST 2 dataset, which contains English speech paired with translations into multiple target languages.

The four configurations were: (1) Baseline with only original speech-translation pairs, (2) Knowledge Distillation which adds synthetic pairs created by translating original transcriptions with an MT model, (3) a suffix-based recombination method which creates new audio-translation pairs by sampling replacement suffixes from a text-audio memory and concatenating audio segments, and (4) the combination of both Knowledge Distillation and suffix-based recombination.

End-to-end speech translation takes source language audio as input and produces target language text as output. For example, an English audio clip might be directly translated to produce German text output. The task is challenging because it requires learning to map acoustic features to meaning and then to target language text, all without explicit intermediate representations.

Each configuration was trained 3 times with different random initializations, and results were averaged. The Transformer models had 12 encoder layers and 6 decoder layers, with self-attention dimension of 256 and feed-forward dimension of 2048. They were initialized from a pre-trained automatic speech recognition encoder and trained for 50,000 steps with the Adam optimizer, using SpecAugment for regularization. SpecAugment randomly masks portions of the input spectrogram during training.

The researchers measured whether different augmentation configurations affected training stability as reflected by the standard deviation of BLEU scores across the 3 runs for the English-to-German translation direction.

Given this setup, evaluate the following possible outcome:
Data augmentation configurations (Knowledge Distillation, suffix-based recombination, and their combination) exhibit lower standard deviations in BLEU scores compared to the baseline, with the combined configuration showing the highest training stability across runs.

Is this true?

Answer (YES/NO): YES